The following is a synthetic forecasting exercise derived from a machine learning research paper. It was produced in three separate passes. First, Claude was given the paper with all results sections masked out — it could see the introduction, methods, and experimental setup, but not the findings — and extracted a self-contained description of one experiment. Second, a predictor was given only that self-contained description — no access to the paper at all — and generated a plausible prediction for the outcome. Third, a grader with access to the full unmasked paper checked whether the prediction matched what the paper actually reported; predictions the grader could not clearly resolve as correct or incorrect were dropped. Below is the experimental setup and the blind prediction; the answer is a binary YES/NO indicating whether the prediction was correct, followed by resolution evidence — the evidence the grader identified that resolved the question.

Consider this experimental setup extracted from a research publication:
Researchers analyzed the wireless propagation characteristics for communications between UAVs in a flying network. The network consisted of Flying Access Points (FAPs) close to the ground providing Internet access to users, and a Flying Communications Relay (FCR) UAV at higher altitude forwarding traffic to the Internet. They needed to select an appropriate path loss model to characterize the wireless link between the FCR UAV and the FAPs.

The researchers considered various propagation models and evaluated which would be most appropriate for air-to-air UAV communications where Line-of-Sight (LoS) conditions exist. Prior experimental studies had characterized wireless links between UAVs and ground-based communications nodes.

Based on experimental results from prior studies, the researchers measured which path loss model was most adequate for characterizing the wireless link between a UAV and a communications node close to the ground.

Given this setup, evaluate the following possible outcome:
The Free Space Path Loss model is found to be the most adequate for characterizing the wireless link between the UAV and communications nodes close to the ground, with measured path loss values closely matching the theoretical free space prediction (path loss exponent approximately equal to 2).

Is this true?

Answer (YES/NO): YES